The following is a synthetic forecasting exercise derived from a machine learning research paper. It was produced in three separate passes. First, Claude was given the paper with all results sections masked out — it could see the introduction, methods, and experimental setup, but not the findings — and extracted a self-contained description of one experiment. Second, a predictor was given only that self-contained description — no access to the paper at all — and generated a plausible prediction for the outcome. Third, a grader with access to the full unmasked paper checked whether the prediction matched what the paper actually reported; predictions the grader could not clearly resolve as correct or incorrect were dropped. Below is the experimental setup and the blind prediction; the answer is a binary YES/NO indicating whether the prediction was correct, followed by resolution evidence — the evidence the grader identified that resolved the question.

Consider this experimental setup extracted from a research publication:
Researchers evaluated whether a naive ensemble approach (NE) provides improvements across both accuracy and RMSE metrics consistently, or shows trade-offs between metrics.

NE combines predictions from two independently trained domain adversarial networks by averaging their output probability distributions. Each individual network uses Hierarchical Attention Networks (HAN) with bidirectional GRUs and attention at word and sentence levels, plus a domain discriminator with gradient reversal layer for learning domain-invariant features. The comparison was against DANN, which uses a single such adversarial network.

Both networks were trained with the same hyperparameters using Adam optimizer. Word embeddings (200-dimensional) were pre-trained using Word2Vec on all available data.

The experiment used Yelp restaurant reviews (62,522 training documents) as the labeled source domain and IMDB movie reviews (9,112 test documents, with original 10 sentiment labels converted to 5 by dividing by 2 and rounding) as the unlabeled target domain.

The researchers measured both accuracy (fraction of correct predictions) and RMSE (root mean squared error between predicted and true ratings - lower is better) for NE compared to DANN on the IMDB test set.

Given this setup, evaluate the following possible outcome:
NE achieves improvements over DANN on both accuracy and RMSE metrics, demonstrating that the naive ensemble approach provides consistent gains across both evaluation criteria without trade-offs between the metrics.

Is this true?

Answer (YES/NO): NO